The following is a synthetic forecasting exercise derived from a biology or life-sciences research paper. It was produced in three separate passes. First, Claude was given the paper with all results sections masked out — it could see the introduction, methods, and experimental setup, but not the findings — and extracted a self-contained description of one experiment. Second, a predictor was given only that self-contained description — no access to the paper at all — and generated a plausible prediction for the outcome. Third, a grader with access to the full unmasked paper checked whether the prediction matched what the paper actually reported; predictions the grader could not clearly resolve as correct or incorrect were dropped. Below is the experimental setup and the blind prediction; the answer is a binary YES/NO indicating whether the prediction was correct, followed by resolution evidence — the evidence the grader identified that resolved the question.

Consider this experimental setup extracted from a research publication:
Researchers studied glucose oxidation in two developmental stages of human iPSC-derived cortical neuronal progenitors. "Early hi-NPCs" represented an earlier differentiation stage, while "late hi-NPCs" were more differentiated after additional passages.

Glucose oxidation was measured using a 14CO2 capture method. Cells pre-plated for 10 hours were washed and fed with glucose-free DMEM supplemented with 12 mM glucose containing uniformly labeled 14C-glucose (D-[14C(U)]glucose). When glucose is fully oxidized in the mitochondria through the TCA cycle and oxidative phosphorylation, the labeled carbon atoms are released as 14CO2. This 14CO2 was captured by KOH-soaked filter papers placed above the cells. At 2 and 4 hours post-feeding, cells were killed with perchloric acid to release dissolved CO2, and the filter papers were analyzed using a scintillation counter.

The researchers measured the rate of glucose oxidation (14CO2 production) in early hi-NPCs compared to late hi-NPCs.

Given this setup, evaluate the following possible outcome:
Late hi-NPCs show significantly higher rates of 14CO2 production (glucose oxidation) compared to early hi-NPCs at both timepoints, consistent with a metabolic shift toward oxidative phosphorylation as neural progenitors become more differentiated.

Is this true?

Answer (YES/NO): NO